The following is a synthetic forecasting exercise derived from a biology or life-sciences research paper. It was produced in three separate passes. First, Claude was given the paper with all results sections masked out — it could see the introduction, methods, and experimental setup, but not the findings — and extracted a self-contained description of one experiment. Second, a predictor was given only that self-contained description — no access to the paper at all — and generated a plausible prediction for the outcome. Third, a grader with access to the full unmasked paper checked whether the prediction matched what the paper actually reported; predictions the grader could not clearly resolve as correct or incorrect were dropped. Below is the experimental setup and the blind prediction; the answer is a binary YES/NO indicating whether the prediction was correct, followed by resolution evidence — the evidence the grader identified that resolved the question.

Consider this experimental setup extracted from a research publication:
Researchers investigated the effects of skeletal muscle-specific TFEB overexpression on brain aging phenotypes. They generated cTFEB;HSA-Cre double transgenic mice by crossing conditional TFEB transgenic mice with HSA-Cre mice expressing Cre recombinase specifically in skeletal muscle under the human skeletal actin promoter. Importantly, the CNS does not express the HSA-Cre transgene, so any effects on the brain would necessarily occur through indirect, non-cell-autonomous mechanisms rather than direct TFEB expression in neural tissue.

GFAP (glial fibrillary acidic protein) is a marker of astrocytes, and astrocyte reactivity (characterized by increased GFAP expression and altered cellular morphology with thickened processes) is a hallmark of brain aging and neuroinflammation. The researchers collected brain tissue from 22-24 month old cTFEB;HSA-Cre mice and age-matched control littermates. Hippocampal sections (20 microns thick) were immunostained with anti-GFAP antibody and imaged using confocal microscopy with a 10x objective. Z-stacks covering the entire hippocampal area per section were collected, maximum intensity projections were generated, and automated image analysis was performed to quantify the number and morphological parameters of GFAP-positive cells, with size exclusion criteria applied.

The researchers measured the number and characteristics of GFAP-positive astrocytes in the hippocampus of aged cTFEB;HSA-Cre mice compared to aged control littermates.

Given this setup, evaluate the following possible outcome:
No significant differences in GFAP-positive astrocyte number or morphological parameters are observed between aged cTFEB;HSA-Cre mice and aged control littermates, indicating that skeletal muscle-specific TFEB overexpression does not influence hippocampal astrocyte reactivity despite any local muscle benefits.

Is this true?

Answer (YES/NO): YES